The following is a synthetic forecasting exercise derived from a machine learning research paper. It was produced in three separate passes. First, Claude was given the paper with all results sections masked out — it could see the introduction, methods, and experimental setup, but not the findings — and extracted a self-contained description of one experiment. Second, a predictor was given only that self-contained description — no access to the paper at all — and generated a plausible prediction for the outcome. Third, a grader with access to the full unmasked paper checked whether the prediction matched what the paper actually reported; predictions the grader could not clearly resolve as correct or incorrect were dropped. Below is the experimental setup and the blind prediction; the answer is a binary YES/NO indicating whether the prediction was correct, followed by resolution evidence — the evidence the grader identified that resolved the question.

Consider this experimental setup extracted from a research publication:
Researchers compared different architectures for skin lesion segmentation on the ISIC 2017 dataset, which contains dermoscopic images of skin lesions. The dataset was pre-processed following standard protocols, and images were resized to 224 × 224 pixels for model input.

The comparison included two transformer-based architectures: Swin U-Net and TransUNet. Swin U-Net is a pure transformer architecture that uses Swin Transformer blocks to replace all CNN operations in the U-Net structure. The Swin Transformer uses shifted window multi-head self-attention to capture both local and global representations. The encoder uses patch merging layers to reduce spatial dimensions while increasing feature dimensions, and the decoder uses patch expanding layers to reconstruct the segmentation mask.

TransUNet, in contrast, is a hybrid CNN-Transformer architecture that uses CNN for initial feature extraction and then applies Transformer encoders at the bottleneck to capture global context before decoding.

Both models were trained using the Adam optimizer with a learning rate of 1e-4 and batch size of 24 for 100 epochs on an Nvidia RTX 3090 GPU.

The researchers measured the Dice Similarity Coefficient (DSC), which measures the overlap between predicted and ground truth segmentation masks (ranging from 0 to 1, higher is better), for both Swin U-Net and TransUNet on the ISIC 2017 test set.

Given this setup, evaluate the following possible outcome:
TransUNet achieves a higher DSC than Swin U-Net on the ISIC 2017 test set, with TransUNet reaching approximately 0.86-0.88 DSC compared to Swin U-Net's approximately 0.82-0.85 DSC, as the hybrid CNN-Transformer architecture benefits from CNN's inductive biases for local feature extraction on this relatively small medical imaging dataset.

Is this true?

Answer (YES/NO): NO